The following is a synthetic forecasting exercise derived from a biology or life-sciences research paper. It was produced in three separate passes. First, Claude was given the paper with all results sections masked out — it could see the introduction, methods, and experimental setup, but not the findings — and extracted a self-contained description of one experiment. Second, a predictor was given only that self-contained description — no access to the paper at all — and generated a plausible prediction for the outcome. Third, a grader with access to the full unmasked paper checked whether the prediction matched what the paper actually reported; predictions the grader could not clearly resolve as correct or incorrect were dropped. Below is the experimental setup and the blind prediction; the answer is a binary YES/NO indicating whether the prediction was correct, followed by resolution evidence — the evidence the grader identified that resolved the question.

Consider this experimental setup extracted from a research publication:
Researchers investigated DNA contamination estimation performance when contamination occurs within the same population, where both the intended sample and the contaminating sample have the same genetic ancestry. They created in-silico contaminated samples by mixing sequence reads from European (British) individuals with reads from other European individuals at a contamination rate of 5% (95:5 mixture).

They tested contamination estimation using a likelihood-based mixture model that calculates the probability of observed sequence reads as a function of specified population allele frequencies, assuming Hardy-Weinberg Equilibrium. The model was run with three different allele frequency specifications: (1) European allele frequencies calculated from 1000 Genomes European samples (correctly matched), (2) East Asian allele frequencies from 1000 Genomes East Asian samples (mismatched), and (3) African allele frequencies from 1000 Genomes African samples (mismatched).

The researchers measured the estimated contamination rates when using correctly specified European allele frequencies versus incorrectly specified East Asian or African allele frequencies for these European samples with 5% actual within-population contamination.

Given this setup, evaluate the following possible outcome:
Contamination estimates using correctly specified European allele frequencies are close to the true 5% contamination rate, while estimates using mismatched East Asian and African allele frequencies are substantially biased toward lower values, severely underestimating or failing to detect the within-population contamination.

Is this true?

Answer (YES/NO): YES